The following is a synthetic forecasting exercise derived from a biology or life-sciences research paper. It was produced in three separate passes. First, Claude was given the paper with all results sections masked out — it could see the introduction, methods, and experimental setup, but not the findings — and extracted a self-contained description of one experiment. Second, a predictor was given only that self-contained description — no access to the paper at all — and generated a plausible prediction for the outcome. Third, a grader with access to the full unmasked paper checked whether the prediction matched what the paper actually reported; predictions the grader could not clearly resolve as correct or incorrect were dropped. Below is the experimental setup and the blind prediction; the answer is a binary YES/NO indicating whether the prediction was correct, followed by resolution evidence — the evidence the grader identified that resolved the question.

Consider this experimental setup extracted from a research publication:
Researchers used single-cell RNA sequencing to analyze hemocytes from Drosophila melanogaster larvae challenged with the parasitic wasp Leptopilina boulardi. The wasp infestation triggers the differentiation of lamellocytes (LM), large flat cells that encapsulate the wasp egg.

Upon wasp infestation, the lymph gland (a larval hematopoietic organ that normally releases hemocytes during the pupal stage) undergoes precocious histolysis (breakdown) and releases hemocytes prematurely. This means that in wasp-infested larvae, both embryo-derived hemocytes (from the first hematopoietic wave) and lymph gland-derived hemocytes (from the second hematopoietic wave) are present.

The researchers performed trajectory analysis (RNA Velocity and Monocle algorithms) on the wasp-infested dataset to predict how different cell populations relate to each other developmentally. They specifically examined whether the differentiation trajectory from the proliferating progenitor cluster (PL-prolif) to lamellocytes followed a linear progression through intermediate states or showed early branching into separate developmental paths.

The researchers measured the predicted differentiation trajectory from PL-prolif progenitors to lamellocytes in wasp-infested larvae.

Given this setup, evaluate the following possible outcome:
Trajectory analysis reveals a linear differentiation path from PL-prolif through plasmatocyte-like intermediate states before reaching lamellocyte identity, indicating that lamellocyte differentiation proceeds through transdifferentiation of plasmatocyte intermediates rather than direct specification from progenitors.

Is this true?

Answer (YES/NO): NO